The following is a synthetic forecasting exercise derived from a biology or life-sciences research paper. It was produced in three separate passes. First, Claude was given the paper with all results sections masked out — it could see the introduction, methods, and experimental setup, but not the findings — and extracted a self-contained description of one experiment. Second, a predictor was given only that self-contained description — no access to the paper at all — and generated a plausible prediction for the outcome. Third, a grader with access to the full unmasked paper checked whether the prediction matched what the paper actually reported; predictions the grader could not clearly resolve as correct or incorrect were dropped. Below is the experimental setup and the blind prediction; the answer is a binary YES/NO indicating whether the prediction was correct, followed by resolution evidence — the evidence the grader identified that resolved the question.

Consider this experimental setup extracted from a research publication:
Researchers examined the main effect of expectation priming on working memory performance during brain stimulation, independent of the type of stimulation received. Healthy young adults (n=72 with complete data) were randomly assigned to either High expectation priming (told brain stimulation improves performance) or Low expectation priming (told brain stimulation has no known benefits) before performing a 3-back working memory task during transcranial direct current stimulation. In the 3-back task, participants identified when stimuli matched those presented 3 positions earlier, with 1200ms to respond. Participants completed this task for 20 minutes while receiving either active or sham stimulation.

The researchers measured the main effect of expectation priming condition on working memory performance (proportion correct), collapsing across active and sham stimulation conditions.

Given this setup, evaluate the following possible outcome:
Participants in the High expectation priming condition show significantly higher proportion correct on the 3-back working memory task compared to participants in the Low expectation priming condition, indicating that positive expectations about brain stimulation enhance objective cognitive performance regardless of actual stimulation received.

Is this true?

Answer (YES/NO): NO